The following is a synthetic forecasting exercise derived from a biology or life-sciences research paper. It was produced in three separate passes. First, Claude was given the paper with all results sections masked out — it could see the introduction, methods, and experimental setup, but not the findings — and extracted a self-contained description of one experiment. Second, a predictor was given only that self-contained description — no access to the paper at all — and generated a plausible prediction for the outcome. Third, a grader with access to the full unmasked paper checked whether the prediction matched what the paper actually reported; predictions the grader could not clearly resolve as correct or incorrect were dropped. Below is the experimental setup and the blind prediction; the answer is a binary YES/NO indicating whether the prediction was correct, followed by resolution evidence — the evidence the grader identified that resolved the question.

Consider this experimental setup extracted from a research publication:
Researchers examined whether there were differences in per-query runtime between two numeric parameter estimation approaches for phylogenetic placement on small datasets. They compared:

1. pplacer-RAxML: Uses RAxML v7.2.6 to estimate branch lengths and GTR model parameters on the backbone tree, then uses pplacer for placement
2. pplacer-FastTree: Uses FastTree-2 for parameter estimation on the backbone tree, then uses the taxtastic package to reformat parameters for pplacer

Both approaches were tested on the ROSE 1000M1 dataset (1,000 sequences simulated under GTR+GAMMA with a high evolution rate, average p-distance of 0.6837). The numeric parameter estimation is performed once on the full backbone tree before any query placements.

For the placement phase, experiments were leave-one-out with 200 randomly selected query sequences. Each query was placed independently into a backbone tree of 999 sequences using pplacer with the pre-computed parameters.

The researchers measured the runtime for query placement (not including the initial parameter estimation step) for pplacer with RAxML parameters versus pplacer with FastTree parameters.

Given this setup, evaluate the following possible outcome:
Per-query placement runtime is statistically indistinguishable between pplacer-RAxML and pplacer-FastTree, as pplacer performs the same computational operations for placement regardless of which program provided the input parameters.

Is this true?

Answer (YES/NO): NO